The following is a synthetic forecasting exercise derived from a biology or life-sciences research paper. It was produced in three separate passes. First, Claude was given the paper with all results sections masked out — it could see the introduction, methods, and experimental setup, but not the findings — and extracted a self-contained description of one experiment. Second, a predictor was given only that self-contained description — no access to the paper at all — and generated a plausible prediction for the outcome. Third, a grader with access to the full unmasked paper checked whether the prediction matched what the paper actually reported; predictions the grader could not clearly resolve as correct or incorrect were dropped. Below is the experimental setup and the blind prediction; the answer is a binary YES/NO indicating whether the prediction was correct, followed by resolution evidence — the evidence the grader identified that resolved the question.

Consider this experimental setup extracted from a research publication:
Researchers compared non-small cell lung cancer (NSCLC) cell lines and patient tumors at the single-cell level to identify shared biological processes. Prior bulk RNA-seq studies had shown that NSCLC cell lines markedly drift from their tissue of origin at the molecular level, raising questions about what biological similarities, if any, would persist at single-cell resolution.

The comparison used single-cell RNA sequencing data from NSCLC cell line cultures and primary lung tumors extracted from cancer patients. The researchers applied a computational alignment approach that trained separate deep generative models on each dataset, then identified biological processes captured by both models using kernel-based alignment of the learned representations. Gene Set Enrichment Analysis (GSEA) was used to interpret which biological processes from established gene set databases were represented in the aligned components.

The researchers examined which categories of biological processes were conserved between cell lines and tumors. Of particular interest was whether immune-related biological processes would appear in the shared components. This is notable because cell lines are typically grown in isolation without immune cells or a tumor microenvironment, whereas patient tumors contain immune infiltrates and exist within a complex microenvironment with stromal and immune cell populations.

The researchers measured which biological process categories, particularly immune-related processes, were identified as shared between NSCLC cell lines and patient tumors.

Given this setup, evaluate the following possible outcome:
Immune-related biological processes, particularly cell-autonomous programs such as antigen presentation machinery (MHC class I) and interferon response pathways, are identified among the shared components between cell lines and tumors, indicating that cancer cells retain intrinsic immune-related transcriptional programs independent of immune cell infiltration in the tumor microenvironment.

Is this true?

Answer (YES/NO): YES